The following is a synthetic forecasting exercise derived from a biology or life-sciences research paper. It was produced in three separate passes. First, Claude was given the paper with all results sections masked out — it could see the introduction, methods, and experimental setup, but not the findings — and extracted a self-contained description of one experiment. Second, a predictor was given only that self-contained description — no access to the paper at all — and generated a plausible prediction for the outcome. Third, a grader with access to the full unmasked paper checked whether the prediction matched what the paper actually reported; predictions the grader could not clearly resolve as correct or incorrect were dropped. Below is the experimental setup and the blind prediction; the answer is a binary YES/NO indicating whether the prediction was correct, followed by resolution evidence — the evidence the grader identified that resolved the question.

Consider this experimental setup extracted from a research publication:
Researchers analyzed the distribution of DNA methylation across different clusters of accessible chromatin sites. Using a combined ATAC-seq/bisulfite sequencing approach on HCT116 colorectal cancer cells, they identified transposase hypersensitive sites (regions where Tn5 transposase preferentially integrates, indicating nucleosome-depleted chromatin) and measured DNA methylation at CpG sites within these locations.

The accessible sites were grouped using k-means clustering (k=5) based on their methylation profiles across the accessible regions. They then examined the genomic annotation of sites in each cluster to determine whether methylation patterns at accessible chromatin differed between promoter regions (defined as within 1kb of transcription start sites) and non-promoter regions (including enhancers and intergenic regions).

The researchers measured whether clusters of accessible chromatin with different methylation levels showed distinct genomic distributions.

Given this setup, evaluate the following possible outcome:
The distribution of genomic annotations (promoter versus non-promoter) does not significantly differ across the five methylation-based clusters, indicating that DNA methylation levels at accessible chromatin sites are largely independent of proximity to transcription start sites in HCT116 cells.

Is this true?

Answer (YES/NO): NO